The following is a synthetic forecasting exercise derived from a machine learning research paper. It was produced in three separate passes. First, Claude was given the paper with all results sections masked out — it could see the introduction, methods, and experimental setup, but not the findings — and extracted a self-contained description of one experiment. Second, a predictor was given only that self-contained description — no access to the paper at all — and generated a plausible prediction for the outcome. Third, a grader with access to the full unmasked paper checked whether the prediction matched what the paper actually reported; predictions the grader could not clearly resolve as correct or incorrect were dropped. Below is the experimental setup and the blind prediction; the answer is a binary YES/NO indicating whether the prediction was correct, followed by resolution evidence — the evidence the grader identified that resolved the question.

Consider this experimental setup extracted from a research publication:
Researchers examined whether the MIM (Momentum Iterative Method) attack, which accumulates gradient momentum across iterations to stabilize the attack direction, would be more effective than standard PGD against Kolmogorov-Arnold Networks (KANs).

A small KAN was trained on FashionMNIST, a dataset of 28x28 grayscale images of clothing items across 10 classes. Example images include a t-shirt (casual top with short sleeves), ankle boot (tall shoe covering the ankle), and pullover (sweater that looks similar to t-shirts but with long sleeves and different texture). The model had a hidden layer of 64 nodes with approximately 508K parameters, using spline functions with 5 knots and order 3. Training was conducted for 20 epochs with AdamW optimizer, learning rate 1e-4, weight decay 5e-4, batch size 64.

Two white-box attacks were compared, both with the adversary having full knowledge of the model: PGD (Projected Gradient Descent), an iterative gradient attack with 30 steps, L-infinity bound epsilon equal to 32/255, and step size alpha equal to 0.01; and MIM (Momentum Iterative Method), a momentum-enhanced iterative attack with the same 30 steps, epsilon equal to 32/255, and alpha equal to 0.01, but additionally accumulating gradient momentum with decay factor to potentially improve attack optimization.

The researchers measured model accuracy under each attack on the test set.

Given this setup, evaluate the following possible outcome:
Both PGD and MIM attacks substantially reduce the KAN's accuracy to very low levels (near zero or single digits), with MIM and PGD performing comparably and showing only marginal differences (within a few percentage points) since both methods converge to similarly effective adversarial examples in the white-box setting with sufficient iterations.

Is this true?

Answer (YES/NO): YES